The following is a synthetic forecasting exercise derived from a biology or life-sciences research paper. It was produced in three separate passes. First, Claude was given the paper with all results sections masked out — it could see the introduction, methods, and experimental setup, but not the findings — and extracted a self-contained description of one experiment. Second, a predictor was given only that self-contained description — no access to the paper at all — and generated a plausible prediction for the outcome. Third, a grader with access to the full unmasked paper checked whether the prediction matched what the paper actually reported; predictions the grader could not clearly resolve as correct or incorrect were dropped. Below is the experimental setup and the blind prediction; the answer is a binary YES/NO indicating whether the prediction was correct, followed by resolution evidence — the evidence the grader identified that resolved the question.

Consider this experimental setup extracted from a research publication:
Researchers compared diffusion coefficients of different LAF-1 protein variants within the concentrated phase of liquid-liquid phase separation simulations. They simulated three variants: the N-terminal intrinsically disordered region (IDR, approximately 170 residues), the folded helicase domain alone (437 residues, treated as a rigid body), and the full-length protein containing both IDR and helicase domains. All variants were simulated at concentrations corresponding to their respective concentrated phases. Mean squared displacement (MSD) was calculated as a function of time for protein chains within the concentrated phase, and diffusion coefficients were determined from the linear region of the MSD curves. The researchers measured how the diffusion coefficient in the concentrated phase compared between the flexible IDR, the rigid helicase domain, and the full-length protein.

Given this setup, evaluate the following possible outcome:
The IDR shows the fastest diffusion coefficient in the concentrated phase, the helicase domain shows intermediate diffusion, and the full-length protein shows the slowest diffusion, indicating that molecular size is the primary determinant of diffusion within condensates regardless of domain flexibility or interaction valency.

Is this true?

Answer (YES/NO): NO